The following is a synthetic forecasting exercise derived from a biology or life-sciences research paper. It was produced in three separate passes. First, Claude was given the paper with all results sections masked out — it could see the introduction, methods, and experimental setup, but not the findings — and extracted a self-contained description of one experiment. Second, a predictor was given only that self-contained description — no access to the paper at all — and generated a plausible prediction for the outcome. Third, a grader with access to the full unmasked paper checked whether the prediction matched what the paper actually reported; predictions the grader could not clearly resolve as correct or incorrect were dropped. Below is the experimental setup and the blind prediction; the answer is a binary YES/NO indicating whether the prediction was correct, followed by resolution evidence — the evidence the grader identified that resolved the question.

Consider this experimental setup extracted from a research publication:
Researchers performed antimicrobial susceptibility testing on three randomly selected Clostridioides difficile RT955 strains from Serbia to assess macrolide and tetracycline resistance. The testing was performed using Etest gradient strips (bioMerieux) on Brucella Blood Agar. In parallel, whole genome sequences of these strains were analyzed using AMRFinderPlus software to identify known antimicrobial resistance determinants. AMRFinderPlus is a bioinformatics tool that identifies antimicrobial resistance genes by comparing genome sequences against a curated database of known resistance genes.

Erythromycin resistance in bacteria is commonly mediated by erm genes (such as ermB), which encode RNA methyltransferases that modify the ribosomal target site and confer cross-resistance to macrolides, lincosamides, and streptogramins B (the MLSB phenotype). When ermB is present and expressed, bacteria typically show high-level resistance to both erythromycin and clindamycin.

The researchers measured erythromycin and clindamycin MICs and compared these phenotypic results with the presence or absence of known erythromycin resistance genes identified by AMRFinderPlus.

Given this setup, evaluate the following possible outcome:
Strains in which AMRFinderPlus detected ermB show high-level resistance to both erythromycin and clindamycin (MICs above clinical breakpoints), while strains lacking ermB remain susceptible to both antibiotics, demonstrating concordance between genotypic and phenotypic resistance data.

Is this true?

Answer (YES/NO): NO